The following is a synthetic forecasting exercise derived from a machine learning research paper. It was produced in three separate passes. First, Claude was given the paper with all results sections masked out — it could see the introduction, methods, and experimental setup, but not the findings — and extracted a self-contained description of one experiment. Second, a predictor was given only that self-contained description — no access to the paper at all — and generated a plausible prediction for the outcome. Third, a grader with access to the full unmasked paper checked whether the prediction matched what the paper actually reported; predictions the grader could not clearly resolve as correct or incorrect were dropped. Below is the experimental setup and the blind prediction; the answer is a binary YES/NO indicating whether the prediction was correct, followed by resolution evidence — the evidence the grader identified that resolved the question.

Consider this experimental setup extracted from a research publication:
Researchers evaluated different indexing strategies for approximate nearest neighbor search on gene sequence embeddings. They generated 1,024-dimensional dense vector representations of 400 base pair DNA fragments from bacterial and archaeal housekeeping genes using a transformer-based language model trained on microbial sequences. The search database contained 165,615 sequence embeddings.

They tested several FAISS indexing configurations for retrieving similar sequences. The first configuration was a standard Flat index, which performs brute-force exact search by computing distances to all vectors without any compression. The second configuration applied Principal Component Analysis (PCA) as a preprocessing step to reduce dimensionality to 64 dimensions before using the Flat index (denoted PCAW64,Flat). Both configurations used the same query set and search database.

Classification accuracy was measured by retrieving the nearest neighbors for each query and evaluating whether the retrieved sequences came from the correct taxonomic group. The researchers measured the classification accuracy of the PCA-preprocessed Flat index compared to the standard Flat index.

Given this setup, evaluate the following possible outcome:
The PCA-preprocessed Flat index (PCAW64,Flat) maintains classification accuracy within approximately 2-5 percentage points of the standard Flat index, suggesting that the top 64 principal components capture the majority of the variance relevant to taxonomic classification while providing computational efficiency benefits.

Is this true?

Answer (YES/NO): NO